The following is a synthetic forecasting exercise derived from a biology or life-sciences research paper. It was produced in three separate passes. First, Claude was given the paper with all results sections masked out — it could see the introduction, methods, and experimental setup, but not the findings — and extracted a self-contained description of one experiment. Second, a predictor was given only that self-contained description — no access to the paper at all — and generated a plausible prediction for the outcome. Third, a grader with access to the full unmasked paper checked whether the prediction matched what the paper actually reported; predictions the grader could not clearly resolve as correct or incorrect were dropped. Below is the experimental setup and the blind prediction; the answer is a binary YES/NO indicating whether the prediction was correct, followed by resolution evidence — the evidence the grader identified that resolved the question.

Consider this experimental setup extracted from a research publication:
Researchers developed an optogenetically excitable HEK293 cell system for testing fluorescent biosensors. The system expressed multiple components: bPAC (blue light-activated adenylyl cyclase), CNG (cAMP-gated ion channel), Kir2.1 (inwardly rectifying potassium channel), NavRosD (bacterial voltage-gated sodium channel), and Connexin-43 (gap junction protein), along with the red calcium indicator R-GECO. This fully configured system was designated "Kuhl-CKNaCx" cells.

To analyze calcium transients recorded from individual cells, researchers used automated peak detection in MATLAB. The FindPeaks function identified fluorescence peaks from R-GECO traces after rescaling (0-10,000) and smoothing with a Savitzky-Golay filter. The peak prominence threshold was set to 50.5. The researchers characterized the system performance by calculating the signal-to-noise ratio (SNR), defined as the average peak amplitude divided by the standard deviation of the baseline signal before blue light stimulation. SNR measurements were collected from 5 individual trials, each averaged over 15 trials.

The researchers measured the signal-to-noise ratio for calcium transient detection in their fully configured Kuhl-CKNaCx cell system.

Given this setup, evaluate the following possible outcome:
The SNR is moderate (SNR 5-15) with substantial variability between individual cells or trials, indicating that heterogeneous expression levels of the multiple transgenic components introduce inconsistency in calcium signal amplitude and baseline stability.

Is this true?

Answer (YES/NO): NO